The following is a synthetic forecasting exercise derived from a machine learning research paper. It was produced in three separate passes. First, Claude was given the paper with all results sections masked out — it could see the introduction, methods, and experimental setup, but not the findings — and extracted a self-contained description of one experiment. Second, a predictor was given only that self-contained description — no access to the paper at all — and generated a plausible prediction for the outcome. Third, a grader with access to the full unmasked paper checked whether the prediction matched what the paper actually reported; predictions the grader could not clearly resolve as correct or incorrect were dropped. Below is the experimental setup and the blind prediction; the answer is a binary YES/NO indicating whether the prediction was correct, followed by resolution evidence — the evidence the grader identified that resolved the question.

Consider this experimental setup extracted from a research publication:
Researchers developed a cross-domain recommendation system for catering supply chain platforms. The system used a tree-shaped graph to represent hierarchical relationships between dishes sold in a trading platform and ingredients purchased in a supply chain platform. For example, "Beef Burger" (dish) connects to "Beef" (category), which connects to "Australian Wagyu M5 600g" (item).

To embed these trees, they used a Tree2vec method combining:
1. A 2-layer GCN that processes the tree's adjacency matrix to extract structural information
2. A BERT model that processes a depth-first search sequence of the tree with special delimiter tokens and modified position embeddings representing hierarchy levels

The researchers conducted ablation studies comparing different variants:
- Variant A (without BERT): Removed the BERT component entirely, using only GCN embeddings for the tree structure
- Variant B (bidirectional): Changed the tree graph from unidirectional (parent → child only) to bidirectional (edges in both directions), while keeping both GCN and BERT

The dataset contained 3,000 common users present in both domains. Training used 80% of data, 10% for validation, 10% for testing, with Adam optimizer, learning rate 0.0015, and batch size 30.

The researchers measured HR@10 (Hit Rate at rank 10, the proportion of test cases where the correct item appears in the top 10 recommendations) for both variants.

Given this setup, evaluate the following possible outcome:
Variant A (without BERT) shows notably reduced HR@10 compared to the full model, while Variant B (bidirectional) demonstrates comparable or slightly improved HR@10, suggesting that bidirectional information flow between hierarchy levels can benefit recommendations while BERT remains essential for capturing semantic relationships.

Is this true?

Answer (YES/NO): NO